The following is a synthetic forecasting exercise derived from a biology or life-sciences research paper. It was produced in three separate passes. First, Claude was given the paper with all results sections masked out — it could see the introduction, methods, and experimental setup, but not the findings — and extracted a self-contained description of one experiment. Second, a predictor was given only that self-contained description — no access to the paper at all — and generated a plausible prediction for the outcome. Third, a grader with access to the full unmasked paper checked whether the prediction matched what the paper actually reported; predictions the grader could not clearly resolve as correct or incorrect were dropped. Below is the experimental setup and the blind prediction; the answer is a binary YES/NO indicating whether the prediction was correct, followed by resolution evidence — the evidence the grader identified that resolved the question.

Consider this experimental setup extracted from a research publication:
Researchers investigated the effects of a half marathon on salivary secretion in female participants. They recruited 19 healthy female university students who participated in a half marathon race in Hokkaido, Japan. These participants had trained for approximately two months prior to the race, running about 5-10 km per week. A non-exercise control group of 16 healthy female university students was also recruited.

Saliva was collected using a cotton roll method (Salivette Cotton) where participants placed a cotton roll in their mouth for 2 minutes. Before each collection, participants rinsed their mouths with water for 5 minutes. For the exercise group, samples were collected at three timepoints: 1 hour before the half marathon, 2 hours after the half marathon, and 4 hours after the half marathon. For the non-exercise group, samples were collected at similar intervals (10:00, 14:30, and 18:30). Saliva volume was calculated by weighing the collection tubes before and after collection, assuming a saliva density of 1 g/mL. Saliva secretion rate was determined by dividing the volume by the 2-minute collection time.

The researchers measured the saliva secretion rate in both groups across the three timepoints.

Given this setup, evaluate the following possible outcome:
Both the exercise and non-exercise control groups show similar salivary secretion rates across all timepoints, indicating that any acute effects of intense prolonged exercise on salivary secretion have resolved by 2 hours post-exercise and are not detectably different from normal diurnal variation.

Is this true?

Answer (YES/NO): NO